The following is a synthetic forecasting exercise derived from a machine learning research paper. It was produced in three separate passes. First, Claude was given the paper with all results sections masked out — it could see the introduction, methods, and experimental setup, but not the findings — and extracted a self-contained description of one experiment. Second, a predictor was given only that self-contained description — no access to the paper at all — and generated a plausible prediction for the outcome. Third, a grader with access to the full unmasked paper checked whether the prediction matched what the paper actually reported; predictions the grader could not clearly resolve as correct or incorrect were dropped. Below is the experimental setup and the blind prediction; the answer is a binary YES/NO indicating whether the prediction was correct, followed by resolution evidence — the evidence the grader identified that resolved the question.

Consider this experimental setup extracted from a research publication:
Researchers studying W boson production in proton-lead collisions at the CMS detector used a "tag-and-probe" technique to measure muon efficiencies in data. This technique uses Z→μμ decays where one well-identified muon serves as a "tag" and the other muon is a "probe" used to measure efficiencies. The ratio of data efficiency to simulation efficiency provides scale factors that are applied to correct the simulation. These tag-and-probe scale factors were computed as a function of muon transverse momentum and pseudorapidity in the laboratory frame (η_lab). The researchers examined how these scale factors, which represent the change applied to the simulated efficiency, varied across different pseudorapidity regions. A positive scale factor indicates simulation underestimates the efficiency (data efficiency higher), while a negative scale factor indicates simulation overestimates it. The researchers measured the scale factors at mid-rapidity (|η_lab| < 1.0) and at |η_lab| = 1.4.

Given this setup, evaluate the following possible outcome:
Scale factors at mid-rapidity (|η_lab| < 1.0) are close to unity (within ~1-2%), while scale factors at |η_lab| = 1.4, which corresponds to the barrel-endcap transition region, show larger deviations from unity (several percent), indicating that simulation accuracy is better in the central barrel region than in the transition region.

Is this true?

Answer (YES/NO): NO